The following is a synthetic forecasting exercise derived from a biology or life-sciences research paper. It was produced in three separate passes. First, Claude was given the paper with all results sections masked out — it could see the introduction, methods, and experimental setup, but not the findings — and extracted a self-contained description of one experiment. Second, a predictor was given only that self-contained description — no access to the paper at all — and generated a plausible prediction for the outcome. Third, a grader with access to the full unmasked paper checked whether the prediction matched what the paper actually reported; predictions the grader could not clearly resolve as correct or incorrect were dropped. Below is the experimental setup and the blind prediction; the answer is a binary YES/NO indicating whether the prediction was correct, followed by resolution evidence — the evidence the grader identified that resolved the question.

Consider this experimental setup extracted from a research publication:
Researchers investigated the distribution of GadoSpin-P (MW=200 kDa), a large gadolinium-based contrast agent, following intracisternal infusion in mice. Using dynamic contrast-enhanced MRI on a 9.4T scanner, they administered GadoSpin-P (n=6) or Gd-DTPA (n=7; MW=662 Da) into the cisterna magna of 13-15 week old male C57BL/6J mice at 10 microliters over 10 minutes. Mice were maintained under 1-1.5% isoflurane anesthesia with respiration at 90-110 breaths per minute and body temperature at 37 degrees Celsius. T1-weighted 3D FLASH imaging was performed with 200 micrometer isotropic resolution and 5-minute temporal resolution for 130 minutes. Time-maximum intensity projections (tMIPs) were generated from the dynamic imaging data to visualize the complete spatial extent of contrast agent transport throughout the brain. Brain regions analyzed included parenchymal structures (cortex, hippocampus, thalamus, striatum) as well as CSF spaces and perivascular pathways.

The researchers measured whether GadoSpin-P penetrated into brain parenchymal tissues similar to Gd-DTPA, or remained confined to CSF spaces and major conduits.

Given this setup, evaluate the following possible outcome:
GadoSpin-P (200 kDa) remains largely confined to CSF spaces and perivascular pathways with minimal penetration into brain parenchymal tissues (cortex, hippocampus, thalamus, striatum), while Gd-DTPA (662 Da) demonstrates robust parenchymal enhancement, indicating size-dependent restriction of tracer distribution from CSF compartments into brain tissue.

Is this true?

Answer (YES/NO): YES